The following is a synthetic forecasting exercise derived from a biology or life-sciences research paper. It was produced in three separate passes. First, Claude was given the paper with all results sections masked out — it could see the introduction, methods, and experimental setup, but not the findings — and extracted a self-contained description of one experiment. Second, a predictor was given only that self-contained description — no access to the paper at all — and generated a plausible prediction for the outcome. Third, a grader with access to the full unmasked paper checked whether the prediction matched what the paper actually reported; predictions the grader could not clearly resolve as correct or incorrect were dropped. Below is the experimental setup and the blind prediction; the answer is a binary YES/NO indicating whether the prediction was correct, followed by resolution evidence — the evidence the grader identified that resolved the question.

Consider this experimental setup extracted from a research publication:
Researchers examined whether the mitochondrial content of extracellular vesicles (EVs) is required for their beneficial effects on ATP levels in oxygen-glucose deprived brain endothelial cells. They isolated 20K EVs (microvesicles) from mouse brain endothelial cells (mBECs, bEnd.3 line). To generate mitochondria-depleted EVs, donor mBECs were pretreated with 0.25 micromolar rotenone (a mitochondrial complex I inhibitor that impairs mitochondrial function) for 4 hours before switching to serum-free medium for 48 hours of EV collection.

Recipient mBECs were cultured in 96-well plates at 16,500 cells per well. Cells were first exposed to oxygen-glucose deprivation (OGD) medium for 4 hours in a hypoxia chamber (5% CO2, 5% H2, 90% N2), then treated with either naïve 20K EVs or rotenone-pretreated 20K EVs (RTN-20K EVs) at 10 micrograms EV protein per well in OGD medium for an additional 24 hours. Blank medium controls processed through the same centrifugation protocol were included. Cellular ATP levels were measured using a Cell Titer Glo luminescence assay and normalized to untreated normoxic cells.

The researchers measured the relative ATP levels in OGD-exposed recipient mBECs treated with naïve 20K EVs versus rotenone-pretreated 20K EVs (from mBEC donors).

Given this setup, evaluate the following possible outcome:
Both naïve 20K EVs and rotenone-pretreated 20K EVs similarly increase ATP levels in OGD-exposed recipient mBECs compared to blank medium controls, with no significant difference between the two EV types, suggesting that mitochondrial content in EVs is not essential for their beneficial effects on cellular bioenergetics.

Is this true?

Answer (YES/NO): NO